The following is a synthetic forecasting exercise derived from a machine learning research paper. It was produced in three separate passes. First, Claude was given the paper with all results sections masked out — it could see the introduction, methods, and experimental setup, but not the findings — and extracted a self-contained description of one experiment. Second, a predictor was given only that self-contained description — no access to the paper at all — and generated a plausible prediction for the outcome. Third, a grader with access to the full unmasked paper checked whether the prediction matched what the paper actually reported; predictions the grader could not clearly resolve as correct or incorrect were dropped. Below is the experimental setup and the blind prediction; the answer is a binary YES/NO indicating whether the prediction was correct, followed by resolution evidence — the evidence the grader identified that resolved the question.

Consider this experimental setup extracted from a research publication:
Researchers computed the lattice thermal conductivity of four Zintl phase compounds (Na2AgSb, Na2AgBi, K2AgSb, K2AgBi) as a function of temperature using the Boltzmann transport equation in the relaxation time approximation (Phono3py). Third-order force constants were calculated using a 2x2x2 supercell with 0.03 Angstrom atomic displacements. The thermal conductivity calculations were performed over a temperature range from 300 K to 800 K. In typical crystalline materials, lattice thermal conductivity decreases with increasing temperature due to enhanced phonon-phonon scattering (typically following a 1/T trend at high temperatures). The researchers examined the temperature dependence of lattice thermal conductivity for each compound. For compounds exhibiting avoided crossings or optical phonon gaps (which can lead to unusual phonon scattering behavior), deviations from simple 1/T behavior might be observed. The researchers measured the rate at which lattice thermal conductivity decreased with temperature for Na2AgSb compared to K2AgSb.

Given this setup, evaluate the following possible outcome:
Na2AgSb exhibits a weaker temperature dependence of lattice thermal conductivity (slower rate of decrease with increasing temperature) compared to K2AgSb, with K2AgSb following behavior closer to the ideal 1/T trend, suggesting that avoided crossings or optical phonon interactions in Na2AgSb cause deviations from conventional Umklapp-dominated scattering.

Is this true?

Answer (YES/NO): YES